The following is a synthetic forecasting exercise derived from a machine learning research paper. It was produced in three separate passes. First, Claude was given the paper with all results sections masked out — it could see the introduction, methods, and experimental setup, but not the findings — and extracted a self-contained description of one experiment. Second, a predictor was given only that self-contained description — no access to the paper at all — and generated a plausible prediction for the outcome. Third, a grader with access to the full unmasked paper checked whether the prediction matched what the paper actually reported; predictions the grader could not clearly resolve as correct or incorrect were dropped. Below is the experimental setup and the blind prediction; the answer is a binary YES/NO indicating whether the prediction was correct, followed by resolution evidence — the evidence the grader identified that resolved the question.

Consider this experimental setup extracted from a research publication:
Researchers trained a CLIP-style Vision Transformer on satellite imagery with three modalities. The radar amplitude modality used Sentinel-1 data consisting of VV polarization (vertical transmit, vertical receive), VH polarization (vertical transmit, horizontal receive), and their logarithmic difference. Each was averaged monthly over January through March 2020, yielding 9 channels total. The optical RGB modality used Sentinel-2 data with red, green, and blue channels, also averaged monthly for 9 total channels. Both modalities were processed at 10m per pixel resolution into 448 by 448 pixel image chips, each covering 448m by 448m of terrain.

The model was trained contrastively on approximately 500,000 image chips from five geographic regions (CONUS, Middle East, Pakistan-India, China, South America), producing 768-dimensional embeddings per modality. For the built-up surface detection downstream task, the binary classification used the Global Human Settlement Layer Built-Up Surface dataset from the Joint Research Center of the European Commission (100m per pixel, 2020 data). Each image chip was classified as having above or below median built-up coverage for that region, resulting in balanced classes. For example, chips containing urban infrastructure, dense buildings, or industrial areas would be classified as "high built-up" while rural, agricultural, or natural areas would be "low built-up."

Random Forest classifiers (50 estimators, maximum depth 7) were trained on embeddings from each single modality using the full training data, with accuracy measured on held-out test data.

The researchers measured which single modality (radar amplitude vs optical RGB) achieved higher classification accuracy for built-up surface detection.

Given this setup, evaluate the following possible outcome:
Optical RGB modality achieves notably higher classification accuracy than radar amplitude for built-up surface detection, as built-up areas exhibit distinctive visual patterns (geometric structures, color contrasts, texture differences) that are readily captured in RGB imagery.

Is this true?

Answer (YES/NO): NO